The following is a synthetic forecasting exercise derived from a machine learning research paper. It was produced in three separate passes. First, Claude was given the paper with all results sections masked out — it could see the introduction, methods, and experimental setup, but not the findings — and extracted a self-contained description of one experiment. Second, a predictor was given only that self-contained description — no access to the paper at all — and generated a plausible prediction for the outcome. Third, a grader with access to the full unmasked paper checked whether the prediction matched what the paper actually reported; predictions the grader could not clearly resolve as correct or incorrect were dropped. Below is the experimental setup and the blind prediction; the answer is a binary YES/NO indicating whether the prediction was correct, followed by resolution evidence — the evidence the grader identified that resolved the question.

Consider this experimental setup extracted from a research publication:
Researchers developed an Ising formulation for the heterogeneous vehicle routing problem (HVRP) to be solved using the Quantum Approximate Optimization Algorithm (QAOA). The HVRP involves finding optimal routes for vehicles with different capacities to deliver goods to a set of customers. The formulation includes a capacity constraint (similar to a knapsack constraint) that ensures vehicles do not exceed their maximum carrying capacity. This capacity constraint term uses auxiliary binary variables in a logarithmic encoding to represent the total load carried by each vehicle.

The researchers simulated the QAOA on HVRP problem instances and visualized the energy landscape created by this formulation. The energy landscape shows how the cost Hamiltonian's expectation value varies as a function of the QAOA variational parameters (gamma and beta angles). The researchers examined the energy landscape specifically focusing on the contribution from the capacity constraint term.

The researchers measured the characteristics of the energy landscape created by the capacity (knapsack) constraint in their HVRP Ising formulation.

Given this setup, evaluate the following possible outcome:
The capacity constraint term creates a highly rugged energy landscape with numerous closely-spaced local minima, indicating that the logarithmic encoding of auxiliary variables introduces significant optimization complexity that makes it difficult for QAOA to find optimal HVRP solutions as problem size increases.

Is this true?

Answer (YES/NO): YES